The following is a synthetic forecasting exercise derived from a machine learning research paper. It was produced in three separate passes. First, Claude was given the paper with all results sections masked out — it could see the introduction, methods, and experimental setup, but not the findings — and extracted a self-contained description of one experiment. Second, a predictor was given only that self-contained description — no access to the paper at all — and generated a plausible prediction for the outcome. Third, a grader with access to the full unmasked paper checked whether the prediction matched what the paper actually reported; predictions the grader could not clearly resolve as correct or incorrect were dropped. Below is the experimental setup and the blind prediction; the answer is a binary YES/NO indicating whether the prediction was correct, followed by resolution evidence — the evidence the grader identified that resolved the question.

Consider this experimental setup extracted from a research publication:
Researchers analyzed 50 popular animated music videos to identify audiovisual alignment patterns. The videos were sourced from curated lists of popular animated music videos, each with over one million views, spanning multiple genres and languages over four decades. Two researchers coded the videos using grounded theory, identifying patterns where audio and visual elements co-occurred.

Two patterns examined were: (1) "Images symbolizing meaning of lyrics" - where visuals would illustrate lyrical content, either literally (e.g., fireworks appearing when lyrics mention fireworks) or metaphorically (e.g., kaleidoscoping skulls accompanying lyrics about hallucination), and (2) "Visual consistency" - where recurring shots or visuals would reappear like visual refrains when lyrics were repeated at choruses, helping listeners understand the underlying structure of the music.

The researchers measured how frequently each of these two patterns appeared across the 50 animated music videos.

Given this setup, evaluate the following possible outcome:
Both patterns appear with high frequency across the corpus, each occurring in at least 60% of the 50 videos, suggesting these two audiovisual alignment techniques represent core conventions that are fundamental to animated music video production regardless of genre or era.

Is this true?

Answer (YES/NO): YES